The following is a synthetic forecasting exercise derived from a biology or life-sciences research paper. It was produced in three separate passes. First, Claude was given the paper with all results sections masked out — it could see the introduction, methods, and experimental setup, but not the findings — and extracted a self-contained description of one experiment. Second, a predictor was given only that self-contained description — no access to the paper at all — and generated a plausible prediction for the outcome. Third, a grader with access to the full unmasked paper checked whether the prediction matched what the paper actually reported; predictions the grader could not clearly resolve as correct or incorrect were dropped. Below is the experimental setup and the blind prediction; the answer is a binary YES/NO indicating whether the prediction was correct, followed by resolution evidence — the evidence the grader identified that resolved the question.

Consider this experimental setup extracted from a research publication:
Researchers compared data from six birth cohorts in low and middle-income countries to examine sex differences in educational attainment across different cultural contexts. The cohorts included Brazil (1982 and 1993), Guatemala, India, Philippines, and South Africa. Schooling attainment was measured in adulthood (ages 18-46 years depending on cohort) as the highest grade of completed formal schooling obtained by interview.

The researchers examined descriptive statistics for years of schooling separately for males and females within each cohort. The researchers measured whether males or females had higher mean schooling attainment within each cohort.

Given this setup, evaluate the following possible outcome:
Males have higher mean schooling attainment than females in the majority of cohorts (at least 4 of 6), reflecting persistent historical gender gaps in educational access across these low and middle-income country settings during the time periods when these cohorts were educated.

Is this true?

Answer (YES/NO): NO